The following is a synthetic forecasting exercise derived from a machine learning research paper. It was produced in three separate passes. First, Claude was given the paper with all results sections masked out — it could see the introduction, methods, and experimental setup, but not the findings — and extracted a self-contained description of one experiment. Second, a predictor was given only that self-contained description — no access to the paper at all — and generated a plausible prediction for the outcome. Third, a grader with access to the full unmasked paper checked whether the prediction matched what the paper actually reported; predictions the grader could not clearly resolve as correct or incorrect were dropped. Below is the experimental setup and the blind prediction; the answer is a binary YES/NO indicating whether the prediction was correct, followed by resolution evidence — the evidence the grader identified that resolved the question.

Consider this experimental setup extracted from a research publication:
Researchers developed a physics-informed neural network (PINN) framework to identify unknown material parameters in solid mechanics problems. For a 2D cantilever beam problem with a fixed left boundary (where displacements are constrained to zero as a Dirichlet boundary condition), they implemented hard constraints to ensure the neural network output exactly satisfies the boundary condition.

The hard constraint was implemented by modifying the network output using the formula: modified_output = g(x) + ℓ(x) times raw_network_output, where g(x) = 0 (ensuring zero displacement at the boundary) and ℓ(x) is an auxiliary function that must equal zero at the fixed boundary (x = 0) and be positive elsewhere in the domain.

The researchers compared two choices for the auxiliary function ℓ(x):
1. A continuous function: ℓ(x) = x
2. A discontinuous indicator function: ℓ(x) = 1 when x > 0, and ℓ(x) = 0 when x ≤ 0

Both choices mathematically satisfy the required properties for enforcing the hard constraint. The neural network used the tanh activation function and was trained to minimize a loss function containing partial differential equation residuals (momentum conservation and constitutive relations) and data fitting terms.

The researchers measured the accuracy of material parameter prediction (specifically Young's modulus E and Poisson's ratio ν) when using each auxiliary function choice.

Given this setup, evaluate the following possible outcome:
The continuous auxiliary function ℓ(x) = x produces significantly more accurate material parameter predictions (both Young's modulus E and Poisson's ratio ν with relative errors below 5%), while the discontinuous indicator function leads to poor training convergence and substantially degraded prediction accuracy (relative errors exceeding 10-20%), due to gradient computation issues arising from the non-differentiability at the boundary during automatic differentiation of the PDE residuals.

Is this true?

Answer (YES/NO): NO